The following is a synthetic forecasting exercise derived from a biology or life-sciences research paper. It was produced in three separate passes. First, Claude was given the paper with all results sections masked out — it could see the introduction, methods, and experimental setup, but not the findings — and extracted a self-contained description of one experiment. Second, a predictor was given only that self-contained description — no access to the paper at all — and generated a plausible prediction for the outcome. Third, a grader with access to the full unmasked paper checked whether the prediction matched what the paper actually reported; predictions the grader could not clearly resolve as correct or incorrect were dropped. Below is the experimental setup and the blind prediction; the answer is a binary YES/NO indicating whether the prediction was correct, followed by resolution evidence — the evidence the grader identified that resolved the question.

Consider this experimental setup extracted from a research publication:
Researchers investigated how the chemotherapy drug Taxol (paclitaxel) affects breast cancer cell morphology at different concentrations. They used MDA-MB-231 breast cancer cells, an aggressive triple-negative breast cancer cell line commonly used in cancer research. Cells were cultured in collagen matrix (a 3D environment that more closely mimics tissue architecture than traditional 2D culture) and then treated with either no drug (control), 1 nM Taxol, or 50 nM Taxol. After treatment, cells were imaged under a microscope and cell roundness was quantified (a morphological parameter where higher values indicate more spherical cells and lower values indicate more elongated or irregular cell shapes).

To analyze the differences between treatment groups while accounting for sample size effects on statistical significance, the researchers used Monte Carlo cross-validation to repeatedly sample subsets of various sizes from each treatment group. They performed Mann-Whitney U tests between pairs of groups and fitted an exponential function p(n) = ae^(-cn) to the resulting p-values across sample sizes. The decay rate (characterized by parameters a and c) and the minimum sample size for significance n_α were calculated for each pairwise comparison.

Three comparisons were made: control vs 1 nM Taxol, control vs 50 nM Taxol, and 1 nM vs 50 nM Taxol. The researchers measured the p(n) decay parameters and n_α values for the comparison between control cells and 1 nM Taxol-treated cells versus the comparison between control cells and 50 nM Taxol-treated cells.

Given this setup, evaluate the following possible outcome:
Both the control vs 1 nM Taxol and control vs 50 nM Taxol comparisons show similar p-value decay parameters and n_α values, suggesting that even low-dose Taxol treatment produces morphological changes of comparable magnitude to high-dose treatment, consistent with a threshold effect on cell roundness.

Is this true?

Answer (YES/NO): NO